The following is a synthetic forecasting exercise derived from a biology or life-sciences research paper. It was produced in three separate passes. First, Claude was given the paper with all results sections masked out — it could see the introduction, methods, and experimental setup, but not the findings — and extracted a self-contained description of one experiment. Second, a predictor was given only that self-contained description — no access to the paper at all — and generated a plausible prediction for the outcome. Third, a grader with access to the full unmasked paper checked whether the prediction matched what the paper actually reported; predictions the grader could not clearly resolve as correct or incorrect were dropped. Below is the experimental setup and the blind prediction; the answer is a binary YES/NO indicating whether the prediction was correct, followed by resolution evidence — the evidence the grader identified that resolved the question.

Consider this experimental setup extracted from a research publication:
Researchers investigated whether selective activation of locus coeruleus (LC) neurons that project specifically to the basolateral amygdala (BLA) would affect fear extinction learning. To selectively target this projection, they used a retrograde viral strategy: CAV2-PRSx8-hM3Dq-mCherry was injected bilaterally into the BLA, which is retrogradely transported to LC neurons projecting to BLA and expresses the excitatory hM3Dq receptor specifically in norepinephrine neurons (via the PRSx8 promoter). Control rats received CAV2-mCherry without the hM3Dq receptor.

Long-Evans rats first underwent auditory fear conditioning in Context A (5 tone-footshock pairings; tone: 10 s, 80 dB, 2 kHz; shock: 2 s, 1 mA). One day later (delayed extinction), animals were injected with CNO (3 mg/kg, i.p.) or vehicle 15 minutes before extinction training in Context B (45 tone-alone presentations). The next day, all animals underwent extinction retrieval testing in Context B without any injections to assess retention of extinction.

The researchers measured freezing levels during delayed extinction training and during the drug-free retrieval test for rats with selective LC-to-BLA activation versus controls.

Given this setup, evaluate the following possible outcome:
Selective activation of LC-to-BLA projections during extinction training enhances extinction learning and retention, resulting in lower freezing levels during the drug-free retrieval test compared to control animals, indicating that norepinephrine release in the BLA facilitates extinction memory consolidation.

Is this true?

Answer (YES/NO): NO